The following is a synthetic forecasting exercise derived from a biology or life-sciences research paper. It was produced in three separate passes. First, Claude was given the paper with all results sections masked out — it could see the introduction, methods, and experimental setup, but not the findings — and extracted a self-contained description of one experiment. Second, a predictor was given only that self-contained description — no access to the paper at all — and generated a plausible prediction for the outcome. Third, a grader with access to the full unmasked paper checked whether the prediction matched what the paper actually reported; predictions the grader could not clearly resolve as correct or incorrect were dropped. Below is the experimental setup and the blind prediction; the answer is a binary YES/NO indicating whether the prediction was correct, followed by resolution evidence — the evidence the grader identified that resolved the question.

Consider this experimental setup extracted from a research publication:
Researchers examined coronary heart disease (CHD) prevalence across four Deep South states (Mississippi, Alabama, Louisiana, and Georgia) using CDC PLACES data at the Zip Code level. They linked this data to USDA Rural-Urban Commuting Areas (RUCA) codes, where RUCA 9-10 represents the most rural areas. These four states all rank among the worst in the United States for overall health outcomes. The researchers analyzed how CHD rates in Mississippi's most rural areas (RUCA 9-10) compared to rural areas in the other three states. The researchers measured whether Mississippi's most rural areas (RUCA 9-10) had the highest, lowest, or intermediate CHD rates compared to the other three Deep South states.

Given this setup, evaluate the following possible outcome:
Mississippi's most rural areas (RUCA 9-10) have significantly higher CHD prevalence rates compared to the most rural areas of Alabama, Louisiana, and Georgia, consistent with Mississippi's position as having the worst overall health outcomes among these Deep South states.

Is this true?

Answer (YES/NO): NO